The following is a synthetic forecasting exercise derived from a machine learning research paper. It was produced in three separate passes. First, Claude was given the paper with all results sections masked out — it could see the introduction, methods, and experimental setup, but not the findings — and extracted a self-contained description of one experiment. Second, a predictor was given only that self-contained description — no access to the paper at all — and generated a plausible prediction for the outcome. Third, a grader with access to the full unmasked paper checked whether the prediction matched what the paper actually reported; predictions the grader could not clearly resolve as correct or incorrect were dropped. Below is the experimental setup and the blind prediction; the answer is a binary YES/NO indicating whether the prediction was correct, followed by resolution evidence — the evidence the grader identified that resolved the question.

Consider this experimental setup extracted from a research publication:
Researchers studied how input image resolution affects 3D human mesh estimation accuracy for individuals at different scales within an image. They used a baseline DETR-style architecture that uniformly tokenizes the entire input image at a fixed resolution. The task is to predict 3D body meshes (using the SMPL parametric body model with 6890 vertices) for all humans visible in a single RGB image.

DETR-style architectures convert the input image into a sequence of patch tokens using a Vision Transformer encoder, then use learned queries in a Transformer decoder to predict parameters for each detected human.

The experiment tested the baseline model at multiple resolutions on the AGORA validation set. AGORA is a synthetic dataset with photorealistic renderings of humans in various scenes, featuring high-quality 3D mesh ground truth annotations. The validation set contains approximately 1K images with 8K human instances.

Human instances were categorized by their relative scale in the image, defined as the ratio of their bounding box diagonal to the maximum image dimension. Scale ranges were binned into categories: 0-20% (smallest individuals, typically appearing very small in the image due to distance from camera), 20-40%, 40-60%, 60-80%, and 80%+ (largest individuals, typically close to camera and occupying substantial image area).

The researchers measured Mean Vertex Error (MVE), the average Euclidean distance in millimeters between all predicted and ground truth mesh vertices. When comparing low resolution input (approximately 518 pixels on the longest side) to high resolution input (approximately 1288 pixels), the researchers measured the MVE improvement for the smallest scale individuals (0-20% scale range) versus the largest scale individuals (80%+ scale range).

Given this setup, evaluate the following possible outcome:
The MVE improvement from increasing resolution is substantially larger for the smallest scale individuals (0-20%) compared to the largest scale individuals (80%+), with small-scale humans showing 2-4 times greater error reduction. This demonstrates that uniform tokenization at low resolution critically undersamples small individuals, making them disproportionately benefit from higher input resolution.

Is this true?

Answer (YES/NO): YES